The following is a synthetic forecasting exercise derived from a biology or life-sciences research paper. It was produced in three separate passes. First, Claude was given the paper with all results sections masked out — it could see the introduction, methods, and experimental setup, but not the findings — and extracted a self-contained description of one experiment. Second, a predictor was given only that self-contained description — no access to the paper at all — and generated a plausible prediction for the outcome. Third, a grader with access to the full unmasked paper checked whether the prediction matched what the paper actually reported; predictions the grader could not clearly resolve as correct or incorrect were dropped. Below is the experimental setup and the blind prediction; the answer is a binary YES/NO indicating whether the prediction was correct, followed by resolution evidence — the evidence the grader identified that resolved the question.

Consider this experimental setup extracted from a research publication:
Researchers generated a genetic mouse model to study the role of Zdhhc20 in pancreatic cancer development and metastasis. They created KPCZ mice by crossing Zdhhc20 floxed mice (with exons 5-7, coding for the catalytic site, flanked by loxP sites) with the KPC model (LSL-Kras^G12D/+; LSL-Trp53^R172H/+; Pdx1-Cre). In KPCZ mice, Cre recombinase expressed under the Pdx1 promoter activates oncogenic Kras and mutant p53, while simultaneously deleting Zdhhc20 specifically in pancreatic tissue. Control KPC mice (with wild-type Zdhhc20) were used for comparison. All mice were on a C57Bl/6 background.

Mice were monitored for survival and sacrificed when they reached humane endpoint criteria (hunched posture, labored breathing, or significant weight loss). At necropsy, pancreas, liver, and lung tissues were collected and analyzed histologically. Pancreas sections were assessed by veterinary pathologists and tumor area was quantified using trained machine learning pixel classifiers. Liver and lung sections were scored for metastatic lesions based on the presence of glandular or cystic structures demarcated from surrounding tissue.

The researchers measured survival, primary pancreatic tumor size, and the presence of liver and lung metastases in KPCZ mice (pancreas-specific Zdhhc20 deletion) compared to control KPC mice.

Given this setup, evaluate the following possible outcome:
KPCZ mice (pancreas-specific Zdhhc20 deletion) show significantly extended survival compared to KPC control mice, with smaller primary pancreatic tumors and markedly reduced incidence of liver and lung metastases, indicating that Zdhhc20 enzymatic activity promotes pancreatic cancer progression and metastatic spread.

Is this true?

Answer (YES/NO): NO